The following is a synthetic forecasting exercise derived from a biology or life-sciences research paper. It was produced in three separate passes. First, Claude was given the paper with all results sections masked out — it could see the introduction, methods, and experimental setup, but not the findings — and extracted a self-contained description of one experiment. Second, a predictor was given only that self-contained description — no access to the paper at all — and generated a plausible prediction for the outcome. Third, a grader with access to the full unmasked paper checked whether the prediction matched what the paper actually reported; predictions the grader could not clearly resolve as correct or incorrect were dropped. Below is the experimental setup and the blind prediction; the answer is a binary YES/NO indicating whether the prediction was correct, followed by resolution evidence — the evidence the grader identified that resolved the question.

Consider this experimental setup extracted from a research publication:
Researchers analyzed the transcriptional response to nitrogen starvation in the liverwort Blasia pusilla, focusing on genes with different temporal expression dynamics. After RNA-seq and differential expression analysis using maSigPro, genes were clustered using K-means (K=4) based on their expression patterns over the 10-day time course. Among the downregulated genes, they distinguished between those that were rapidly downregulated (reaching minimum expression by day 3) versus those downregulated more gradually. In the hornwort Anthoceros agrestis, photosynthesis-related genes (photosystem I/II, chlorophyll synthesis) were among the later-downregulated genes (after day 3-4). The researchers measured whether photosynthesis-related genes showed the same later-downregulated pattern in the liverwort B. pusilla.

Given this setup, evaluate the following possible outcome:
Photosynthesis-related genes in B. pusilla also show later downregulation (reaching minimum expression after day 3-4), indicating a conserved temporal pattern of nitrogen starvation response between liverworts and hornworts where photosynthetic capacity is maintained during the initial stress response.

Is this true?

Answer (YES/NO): NO